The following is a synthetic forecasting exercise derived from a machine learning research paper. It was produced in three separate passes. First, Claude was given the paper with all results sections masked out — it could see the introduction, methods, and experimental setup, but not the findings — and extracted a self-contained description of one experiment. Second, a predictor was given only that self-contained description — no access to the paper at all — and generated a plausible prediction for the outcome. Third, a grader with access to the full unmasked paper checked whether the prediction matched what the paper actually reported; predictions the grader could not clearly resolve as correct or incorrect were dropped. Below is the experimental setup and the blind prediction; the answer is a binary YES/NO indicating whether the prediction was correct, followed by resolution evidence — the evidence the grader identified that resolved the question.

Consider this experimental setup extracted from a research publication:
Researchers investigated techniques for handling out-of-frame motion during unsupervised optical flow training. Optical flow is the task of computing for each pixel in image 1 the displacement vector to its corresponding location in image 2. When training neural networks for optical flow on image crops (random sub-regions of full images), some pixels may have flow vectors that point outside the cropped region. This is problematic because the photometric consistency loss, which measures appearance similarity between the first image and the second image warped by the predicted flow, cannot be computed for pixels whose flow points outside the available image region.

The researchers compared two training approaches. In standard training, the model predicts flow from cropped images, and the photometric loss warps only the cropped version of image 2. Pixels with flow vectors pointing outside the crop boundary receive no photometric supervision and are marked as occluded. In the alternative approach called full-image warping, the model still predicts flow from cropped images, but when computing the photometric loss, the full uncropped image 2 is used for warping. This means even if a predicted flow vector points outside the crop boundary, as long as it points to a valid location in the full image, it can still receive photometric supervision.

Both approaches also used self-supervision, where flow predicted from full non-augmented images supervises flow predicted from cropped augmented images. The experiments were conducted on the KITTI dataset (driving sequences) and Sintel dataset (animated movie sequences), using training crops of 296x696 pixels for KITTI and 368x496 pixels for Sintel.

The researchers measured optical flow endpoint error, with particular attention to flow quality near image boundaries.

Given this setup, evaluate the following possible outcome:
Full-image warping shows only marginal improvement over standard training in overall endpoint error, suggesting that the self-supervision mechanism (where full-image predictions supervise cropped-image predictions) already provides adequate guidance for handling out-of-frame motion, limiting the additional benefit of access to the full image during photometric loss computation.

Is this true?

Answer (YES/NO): NO